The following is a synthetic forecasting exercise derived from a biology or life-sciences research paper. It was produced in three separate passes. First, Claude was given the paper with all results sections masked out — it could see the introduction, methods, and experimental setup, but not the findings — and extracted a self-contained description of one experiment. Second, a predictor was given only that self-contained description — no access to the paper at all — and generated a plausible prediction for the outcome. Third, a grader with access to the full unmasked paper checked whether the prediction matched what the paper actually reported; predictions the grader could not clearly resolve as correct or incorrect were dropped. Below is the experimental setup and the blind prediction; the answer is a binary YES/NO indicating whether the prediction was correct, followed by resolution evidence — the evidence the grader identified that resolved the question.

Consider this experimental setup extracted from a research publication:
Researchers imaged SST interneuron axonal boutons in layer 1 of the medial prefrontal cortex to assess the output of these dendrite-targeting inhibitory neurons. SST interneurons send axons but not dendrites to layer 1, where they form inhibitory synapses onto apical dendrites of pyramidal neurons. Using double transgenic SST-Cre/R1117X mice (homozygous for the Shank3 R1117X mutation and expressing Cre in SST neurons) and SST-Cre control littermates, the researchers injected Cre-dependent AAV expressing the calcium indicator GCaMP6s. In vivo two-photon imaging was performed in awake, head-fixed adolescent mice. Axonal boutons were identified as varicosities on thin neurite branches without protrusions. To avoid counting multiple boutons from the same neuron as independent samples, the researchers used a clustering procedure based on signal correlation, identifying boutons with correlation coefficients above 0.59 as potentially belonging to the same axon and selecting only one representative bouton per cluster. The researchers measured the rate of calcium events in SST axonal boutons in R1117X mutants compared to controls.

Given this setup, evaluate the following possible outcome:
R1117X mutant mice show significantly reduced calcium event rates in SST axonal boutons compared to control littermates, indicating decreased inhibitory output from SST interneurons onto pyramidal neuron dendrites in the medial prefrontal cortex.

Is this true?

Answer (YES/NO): YES